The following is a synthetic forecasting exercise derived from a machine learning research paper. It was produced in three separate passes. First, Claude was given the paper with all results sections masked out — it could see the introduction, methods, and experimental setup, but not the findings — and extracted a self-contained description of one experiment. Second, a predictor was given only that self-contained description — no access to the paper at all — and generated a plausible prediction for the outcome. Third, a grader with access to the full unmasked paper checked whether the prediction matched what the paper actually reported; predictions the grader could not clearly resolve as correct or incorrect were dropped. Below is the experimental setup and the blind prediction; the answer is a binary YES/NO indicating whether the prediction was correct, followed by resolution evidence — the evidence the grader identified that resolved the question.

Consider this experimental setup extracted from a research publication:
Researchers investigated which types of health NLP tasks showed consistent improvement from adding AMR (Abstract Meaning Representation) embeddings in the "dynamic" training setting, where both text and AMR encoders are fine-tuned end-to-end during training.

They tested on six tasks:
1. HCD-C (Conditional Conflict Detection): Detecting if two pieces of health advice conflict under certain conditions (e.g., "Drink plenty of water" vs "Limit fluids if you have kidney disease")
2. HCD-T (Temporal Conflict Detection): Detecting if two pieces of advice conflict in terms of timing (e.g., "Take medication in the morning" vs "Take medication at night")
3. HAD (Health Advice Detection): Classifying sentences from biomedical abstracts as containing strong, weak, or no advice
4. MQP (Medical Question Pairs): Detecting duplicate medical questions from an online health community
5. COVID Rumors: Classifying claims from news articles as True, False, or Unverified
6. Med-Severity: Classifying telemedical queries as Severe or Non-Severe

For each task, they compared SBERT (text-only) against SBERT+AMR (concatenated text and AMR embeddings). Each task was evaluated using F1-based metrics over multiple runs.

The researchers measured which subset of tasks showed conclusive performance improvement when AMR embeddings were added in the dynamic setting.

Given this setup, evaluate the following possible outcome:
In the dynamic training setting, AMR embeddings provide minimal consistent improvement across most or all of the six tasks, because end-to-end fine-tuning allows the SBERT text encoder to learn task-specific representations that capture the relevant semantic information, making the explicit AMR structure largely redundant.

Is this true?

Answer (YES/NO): NO